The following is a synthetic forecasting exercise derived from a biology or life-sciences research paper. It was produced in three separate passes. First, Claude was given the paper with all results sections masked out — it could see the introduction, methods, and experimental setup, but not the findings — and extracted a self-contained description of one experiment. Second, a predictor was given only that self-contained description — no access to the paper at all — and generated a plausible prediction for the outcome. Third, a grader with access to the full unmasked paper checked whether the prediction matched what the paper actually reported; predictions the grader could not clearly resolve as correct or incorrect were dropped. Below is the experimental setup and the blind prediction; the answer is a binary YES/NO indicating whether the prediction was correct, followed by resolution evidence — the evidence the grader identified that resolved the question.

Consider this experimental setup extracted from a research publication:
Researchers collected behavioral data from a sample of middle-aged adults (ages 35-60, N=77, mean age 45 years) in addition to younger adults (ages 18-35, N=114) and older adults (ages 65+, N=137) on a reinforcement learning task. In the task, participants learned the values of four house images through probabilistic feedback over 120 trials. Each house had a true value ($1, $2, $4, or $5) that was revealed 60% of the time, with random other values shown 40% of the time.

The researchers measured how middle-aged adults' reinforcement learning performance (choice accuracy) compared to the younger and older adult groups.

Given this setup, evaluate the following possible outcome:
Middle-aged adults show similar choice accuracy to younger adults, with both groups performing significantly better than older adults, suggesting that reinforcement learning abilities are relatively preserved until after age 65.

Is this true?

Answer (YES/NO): NO